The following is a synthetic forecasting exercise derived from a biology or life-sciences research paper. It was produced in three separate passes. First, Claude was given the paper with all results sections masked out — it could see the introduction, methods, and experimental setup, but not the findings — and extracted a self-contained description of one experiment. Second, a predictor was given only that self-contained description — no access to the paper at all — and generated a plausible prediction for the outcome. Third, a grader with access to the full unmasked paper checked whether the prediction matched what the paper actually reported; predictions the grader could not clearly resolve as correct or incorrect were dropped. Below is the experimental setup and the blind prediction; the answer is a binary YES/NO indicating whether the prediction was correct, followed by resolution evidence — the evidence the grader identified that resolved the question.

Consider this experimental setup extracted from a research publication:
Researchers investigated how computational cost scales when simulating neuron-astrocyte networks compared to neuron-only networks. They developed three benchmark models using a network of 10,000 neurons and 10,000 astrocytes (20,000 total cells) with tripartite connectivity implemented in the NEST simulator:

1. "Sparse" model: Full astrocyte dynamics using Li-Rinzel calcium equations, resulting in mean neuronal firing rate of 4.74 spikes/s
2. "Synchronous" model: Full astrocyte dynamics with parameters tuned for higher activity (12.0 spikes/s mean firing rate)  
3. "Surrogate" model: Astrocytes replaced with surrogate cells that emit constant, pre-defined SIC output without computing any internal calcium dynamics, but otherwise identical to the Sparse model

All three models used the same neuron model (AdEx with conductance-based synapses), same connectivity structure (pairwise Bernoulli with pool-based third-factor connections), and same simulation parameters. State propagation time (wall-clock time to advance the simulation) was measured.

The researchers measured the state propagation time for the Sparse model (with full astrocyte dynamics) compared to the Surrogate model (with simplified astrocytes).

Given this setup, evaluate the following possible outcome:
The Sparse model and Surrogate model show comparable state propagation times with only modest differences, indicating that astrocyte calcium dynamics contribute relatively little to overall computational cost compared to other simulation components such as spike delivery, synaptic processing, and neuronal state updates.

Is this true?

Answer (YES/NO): NO